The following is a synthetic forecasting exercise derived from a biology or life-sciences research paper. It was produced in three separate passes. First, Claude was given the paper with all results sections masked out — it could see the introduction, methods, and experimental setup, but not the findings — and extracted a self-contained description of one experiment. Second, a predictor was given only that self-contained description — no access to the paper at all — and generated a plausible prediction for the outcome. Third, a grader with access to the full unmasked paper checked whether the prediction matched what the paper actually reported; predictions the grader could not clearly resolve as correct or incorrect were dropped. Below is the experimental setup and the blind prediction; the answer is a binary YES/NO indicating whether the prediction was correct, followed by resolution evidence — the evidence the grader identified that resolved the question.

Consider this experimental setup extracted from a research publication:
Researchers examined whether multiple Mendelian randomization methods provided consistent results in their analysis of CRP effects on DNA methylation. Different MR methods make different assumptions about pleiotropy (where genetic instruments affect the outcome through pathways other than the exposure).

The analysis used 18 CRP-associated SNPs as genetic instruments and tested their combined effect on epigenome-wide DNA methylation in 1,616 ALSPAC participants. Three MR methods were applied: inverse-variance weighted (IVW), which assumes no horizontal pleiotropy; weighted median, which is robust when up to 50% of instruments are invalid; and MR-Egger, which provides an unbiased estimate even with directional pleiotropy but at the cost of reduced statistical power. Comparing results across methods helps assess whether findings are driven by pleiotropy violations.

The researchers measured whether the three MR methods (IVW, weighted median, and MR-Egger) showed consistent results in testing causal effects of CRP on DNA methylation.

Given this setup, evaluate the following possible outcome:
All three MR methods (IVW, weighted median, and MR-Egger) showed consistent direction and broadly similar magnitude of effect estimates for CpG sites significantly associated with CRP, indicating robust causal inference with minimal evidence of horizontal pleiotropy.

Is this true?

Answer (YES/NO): NO